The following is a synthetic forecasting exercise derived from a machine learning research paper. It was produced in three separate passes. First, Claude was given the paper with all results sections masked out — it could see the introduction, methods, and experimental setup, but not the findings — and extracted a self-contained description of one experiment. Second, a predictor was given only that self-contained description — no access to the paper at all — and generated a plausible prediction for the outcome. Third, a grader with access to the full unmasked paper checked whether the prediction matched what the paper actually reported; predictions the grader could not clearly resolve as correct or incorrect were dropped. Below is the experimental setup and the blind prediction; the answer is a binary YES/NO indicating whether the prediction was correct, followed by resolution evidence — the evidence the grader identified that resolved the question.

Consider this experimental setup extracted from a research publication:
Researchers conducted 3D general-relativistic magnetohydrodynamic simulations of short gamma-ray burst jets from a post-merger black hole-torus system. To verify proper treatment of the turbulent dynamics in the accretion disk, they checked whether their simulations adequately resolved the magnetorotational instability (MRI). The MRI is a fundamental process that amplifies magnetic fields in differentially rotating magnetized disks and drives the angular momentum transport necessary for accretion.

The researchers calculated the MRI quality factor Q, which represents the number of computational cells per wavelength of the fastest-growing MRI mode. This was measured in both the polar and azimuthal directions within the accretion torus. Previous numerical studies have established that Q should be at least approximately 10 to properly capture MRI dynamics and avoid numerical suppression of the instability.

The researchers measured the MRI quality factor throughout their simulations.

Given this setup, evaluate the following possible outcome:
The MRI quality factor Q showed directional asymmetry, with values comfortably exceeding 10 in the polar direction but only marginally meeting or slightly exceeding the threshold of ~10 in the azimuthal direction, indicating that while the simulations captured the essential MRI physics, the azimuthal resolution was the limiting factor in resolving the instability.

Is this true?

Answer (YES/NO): NO